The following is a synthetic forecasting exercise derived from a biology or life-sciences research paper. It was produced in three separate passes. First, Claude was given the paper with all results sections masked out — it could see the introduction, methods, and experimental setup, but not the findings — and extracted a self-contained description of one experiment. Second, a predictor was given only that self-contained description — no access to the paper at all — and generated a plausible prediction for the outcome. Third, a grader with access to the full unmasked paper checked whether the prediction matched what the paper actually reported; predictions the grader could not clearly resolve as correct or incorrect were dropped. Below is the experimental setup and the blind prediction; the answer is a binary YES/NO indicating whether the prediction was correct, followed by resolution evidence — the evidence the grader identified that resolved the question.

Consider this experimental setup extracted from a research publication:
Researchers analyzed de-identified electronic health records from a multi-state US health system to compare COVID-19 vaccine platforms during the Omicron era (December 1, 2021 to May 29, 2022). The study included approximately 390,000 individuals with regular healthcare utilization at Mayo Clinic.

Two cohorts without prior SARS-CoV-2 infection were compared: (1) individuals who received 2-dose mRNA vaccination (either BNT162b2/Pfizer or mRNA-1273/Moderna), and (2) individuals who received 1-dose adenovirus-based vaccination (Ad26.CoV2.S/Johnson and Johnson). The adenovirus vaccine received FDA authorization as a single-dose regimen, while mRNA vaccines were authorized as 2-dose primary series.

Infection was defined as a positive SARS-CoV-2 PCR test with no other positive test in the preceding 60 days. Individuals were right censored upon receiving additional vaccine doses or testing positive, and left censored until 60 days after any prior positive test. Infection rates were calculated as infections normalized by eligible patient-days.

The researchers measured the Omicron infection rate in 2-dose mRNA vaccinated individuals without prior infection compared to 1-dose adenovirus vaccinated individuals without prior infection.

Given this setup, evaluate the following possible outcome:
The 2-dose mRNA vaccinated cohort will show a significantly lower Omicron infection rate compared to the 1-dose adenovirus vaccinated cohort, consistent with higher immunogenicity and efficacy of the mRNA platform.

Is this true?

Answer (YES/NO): NO